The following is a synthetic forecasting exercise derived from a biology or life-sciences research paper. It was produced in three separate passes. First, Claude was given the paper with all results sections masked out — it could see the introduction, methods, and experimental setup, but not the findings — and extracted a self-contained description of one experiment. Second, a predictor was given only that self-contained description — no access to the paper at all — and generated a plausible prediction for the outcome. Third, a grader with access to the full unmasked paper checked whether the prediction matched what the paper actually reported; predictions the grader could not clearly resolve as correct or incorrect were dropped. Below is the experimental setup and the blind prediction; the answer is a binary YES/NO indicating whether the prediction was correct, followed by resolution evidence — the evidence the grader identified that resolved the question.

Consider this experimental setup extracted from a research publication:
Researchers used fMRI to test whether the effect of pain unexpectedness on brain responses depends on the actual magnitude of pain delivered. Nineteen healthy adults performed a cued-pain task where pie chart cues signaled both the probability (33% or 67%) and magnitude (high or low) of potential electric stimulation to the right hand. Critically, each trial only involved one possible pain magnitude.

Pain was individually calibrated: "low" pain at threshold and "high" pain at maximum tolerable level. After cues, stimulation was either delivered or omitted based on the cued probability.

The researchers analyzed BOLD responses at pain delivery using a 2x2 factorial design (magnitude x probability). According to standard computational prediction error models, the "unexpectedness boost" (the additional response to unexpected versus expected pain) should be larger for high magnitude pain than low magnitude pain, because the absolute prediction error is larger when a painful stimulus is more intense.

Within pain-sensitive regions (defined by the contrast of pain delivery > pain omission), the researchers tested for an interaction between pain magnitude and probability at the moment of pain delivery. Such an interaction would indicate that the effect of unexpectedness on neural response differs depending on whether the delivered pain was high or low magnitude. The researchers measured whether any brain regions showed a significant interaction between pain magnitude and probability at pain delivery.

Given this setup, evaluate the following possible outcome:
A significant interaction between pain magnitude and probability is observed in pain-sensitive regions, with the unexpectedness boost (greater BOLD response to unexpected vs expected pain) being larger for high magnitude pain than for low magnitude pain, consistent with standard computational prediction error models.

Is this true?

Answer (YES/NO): NO